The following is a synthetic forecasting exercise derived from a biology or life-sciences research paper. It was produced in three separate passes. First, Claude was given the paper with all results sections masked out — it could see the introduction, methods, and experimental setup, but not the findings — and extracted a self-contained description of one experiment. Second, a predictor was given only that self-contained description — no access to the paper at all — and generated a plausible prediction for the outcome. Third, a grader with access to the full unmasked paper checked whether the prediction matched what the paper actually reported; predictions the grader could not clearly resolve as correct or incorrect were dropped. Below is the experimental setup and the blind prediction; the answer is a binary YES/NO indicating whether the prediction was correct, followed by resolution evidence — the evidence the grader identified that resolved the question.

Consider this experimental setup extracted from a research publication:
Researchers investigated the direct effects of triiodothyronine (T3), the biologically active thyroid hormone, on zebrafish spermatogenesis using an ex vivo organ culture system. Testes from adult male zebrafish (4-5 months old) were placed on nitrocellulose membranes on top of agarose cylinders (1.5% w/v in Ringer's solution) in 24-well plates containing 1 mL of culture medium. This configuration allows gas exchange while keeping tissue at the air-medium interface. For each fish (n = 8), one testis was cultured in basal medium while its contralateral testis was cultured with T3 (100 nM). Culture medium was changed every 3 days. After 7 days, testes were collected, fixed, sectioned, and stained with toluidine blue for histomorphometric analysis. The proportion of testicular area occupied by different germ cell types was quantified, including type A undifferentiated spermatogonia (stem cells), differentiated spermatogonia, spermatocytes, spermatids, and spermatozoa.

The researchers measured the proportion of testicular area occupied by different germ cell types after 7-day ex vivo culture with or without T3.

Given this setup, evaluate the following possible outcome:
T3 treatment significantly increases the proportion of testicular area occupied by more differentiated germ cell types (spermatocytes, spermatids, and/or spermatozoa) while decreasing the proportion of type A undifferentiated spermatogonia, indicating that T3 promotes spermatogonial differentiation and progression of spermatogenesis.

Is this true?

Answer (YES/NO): NO